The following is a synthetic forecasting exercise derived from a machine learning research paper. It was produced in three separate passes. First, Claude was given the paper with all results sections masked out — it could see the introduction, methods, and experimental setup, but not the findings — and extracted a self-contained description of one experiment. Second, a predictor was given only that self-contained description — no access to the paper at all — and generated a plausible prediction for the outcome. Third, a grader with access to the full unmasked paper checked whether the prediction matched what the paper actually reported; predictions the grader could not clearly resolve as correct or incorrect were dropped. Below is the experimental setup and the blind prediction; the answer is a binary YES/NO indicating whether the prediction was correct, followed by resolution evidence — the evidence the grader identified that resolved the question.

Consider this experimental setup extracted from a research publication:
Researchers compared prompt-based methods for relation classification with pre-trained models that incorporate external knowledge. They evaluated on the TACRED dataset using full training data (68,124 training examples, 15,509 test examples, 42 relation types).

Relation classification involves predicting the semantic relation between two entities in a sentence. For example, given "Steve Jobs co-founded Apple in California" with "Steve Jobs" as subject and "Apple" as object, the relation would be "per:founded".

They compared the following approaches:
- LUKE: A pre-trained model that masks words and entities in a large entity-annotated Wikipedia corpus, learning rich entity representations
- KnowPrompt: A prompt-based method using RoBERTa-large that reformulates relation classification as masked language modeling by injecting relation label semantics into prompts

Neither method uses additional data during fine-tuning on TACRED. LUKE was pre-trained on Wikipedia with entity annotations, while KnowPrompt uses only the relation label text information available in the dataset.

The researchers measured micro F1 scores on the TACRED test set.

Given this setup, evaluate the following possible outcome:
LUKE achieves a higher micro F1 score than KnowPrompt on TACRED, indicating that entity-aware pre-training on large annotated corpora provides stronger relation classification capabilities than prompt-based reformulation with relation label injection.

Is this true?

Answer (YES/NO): YES